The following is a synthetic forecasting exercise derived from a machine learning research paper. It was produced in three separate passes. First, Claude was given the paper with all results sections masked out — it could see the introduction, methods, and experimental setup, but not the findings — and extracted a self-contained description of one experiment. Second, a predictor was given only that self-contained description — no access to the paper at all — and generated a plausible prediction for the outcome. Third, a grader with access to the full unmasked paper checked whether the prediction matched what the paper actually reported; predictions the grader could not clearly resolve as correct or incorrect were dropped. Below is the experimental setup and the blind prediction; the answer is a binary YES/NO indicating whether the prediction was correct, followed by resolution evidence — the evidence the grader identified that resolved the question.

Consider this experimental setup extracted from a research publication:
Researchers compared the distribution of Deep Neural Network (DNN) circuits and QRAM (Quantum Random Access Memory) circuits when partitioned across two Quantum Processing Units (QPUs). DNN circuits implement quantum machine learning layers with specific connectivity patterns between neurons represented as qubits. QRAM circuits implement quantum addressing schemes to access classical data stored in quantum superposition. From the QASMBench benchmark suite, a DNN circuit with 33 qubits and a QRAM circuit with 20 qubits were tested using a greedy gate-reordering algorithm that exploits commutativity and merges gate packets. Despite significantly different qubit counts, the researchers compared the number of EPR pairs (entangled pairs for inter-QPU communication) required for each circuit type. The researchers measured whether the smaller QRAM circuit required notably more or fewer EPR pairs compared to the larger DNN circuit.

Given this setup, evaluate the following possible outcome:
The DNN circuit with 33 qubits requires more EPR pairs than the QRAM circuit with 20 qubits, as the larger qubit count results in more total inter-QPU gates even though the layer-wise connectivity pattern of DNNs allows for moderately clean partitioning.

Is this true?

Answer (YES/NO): YES